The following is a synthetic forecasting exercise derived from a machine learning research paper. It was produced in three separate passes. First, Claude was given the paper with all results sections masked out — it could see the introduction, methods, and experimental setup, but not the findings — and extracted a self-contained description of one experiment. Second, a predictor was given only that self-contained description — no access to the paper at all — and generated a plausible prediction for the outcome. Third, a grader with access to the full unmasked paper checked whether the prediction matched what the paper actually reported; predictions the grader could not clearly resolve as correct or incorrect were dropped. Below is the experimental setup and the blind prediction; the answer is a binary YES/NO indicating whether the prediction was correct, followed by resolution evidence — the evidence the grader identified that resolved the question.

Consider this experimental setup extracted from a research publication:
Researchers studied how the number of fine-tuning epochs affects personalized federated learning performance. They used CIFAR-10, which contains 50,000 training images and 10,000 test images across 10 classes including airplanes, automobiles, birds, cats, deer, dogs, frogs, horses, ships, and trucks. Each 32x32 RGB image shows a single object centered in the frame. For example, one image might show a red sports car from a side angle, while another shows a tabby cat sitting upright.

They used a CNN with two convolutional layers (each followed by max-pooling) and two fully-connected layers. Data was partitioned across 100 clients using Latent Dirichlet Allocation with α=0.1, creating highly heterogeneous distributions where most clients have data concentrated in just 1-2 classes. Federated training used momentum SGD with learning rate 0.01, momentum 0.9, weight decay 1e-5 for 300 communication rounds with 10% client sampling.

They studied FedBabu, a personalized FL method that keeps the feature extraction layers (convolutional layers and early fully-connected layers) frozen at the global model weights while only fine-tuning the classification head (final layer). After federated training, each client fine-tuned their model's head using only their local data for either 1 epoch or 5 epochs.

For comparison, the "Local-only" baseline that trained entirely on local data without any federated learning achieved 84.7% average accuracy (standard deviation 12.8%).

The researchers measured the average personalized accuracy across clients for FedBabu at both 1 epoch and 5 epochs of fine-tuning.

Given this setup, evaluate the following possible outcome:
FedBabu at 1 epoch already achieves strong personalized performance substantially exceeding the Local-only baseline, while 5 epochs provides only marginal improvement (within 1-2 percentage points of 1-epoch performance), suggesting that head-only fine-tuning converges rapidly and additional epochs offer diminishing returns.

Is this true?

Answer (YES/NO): NO